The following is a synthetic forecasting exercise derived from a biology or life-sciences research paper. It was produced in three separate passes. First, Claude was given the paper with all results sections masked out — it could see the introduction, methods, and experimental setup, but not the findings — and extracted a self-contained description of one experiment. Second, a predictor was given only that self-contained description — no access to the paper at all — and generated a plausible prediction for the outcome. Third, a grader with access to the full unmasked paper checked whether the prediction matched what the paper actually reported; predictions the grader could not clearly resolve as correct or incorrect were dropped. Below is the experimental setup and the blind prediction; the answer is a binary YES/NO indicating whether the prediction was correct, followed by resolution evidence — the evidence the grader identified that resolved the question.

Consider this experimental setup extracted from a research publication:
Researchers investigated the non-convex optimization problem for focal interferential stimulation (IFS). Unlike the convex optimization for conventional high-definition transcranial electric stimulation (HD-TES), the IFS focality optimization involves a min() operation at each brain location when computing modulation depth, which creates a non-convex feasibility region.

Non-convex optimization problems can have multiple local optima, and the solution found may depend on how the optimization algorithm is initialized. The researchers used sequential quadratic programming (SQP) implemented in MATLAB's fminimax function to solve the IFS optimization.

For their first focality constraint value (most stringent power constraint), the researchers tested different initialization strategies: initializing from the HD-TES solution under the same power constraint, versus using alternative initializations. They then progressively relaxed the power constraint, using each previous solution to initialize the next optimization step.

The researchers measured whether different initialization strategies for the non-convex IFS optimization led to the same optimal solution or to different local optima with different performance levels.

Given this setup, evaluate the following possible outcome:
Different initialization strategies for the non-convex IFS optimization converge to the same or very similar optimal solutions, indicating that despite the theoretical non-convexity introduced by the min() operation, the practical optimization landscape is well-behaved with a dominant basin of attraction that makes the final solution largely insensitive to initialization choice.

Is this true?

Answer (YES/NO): NO